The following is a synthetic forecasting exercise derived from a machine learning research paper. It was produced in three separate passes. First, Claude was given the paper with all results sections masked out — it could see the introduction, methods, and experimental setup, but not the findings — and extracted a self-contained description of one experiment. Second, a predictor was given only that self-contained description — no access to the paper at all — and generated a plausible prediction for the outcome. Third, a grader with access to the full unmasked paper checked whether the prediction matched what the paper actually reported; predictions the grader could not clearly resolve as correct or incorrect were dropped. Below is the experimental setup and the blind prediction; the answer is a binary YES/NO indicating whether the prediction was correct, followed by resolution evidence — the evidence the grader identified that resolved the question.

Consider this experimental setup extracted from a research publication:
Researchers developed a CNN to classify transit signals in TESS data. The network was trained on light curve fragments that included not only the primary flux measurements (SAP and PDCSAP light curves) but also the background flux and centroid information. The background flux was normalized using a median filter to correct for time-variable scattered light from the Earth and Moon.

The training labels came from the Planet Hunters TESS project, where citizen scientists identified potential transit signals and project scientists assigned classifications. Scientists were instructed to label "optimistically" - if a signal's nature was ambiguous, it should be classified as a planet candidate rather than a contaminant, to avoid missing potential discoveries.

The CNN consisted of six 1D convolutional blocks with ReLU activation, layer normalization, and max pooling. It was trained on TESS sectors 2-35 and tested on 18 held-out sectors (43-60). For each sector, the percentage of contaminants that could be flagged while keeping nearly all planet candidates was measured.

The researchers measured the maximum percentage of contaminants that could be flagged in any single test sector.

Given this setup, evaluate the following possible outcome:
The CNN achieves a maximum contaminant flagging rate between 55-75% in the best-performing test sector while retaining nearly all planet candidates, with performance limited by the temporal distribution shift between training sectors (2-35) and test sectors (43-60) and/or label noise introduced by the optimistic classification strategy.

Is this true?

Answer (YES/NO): NO